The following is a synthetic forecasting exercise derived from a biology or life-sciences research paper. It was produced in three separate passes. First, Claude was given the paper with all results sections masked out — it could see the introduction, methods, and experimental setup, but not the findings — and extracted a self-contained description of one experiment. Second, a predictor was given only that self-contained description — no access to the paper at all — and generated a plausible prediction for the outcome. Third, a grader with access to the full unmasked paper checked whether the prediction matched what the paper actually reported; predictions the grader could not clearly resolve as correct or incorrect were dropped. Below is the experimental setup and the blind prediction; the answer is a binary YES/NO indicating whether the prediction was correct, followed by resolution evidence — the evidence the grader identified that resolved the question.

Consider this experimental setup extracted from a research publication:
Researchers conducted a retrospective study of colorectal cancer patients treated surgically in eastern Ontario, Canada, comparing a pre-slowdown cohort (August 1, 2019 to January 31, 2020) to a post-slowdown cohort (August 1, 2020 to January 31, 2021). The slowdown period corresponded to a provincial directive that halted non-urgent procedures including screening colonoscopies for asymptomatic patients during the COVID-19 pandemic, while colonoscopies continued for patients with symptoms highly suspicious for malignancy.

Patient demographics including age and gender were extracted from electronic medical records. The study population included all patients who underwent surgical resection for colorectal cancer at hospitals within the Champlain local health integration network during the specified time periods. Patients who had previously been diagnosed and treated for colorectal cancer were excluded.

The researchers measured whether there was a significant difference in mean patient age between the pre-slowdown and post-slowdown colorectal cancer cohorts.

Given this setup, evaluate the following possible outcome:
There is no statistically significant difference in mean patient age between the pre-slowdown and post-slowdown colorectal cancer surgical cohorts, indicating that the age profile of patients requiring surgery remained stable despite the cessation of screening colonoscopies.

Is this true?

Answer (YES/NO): YES